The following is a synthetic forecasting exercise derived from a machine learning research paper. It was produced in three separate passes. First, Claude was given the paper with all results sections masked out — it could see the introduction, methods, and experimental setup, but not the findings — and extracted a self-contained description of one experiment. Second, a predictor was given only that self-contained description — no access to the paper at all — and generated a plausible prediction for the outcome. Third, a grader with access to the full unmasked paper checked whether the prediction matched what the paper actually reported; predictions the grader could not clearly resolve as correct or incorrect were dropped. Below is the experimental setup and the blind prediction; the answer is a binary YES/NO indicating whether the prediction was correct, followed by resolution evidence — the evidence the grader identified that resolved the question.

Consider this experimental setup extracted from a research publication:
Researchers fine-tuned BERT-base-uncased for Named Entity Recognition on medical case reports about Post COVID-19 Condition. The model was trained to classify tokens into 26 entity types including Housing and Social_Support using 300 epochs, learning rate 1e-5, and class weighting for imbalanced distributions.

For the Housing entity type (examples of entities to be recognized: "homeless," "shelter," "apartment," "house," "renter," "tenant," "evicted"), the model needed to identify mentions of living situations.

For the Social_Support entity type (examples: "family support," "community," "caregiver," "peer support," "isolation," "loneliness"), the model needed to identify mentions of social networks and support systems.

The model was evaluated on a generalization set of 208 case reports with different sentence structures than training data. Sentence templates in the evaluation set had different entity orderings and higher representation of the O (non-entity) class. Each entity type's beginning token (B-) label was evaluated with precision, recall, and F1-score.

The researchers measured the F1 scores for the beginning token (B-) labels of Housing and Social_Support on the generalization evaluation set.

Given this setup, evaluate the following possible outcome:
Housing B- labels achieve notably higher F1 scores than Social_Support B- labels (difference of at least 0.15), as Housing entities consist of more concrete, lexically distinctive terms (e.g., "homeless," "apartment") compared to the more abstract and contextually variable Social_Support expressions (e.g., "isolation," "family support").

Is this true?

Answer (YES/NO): YES